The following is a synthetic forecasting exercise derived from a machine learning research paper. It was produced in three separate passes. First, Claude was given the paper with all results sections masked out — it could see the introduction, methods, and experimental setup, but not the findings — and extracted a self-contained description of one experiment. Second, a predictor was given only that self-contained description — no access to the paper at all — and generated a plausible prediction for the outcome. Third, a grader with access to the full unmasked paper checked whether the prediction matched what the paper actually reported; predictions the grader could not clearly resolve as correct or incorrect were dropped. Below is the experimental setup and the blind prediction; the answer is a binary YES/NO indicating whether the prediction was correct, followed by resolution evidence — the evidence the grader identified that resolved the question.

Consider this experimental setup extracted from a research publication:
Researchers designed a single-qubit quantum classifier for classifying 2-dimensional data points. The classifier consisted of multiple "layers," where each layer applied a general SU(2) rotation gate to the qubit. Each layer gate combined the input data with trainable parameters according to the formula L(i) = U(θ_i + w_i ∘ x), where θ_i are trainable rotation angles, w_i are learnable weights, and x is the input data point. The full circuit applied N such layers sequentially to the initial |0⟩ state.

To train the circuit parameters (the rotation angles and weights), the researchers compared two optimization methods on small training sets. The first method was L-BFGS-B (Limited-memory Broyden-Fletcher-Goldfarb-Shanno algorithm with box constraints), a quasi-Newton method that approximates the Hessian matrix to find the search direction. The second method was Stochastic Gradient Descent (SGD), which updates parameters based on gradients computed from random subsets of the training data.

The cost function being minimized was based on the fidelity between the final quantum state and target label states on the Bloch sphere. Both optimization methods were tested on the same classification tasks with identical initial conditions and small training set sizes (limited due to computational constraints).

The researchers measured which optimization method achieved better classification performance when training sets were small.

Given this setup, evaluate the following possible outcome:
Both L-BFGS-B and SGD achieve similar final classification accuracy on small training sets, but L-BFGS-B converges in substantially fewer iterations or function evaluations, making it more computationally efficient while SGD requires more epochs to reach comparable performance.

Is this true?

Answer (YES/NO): NO